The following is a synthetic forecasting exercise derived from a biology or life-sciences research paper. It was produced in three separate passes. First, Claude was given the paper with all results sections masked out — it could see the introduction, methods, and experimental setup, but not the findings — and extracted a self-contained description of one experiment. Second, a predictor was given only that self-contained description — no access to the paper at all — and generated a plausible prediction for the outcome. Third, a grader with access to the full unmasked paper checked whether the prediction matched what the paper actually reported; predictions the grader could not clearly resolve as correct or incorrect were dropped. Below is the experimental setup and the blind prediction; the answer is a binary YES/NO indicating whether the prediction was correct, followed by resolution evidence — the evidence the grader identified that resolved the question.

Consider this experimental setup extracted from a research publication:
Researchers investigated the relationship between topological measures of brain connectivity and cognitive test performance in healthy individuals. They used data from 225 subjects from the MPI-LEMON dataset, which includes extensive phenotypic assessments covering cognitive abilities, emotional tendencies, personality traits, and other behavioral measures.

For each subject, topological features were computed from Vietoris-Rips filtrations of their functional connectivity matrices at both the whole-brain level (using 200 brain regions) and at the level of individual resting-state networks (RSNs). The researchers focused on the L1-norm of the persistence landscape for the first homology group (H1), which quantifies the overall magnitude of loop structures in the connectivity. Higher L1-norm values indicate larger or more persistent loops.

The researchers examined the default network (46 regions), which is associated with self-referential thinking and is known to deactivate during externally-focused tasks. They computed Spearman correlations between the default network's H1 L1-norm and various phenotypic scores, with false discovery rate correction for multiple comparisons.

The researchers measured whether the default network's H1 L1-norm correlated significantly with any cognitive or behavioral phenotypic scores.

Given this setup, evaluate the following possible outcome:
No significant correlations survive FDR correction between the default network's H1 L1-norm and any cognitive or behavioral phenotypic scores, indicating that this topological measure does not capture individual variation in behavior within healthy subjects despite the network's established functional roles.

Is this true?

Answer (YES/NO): YES